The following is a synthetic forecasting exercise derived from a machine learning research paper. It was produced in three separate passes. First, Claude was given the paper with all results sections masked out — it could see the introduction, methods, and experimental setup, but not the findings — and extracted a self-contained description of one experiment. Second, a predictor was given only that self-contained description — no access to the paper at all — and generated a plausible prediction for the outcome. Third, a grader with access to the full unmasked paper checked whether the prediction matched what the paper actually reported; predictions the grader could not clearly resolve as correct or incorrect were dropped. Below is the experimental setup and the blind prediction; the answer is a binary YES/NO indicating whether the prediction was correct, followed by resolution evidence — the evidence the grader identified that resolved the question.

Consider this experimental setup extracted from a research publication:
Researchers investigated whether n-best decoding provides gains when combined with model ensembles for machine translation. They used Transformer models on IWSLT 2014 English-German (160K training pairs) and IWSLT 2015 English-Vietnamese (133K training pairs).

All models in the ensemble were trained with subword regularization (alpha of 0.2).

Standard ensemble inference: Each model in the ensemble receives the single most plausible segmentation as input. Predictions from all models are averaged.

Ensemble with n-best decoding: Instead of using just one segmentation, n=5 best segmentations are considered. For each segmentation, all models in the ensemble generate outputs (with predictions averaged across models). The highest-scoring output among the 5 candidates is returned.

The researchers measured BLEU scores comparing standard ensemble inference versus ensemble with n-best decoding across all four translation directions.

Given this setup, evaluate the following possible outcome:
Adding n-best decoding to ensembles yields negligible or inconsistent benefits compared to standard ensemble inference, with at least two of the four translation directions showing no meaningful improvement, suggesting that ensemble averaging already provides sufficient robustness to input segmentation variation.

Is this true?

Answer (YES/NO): YES